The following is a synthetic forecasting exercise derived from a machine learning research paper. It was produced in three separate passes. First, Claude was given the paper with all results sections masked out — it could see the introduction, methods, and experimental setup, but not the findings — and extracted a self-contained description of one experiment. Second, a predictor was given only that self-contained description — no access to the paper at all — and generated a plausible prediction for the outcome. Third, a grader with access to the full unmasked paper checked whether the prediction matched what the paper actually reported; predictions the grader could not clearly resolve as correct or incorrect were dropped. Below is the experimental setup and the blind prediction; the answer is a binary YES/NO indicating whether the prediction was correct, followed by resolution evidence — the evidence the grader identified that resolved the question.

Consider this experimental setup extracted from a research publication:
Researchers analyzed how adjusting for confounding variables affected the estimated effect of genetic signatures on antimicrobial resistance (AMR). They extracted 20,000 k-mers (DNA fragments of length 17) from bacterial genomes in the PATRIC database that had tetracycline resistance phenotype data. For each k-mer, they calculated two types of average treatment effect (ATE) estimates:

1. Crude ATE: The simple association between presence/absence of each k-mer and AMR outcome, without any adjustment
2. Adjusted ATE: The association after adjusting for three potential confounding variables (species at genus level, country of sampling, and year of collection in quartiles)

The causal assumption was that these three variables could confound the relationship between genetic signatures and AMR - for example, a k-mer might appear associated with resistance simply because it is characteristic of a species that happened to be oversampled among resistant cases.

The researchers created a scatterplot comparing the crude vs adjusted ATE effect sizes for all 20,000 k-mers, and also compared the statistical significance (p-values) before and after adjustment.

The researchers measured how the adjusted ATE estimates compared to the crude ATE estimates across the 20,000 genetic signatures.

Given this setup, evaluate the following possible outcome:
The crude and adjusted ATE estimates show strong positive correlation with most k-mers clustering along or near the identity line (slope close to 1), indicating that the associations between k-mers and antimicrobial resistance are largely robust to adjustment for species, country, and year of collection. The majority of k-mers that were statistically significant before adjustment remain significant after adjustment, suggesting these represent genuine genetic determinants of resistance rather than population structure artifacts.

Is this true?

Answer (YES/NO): YES